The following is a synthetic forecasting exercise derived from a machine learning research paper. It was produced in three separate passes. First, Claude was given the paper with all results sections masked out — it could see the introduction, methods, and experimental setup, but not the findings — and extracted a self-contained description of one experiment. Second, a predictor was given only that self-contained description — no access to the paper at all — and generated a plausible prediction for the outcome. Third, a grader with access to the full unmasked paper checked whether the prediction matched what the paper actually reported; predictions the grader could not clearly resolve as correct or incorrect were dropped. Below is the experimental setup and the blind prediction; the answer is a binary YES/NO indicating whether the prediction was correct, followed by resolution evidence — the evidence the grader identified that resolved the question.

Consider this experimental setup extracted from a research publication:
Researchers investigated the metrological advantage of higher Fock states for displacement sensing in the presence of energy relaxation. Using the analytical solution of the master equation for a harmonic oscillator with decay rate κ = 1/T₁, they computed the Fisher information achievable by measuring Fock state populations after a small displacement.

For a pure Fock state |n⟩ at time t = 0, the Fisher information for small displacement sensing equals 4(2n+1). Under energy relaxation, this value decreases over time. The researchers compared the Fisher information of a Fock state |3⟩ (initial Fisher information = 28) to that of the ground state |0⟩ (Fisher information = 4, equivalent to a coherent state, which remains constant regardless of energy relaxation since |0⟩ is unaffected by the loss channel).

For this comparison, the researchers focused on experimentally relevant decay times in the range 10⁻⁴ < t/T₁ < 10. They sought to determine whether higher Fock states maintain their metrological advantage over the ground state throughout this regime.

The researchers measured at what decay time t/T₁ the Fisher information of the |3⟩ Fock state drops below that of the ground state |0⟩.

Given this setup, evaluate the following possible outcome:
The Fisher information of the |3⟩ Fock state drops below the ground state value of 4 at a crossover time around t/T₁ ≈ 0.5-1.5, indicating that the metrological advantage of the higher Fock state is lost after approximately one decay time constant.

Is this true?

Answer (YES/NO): NO